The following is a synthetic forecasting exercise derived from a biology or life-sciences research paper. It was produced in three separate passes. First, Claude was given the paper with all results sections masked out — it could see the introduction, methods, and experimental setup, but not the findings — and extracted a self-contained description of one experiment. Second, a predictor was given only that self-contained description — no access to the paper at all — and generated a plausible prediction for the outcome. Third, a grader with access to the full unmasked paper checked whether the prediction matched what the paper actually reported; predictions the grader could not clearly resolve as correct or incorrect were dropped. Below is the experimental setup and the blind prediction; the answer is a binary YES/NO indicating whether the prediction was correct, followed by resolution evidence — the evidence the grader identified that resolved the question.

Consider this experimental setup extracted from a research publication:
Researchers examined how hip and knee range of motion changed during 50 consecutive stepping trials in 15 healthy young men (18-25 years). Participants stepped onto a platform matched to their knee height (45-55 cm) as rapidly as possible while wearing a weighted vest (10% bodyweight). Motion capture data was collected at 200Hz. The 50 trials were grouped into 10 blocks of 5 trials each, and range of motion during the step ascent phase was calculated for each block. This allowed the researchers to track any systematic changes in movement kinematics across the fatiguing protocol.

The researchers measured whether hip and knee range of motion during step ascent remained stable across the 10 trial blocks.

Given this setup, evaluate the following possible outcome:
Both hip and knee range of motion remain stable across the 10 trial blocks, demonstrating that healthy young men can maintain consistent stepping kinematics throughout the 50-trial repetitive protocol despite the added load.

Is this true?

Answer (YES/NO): NO